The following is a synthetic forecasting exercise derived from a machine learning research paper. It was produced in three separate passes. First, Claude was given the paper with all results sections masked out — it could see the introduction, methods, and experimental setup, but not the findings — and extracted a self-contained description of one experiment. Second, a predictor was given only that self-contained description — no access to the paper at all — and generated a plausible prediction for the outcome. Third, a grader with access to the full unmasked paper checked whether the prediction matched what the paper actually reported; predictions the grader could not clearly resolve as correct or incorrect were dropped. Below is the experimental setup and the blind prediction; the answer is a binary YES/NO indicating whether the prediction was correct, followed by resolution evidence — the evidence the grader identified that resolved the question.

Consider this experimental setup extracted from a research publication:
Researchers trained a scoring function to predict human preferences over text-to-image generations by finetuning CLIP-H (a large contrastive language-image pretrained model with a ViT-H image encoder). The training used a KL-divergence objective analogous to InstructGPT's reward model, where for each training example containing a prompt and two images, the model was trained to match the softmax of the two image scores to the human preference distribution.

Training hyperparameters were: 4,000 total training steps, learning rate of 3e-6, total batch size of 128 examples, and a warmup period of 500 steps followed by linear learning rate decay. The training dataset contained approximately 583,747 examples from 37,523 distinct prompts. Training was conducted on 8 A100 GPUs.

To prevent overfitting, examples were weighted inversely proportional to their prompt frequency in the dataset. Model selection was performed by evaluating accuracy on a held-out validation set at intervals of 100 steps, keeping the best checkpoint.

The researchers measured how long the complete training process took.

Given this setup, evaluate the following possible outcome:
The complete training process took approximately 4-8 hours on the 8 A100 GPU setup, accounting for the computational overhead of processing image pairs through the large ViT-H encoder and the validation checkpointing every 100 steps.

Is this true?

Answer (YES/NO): NO